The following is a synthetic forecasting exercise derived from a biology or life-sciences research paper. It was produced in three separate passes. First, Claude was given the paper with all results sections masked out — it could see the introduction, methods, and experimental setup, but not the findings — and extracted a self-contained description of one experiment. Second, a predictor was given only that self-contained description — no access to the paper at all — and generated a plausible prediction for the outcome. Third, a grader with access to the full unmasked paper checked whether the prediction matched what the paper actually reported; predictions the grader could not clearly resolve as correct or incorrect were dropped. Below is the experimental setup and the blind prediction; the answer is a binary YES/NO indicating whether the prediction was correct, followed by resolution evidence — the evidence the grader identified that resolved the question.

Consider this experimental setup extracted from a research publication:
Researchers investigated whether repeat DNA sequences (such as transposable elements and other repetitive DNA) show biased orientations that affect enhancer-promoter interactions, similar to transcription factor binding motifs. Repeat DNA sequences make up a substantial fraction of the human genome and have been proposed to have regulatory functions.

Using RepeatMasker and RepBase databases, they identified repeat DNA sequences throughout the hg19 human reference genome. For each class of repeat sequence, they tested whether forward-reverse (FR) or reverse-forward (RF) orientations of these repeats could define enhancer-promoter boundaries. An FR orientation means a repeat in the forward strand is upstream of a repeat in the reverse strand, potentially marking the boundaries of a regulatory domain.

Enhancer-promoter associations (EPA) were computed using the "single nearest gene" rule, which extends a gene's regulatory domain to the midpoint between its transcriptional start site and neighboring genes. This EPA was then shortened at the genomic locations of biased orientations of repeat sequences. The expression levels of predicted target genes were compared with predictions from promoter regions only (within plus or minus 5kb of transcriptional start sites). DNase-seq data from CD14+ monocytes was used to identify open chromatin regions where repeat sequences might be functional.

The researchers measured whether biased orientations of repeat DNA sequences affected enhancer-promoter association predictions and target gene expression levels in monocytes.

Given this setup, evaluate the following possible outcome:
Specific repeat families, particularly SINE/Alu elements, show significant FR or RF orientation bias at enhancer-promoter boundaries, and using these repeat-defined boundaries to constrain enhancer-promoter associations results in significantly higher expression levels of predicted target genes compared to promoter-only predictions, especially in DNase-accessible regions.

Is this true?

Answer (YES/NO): NO